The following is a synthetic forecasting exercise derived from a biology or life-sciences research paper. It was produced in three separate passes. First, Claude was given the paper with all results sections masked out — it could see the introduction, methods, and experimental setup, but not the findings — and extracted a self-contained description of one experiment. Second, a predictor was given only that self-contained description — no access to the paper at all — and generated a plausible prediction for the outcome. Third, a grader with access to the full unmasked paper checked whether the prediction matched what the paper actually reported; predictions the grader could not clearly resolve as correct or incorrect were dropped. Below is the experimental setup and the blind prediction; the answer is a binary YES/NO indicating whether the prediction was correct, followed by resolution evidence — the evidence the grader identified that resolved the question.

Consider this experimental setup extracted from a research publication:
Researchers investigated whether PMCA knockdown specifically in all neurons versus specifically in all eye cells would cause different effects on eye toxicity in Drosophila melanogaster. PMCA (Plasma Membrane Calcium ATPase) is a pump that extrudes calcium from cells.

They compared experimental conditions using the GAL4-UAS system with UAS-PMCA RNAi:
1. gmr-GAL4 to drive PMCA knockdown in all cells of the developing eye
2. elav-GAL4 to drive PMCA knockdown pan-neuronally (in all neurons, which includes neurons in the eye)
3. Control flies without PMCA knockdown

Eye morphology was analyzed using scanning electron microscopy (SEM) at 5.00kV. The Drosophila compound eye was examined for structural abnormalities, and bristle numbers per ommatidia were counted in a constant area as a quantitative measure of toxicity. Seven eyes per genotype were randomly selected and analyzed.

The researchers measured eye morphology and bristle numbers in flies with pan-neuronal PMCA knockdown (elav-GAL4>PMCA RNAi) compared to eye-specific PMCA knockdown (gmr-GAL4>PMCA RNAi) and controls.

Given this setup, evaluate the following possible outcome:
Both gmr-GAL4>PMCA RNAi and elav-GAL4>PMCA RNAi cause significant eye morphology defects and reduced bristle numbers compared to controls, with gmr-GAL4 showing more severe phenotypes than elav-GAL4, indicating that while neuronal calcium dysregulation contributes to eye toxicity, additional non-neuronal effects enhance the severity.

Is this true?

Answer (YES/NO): NO